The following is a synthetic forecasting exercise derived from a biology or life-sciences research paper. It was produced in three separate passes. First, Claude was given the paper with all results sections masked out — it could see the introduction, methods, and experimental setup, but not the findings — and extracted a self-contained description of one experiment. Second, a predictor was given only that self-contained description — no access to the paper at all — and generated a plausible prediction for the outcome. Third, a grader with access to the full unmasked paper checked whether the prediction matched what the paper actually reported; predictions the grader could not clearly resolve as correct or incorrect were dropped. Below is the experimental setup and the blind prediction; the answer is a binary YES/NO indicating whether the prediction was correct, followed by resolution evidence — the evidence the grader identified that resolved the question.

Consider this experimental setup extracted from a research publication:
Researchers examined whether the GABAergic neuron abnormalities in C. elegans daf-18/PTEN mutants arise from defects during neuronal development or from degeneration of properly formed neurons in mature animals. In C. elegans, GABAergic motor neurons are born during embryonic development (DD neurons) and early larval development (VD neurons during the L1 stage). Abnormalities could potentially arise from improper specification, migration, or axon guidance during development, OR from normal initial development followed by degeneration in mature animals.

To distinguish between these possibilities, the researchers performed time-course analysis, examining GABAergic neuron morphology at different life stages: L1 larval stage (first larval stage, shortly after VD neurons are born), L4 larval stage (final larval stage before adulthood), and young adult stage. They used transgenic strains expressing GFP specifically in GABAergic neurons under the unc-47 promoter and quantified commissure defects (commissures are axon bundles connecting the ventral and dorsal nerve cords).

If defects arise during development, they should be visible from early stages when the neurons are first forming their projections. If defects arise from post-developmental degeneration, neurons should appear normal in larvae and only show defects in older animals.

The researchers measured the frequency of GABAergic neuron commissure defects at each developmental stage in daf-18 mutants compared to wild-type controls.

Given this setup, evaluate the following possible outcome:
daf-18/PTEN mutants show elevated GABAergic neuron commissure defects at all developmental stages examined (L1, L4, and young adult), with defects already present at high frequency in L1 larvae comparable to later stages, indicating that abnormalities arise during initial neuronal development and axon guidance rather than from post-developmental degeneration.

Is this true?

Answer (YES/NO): NO